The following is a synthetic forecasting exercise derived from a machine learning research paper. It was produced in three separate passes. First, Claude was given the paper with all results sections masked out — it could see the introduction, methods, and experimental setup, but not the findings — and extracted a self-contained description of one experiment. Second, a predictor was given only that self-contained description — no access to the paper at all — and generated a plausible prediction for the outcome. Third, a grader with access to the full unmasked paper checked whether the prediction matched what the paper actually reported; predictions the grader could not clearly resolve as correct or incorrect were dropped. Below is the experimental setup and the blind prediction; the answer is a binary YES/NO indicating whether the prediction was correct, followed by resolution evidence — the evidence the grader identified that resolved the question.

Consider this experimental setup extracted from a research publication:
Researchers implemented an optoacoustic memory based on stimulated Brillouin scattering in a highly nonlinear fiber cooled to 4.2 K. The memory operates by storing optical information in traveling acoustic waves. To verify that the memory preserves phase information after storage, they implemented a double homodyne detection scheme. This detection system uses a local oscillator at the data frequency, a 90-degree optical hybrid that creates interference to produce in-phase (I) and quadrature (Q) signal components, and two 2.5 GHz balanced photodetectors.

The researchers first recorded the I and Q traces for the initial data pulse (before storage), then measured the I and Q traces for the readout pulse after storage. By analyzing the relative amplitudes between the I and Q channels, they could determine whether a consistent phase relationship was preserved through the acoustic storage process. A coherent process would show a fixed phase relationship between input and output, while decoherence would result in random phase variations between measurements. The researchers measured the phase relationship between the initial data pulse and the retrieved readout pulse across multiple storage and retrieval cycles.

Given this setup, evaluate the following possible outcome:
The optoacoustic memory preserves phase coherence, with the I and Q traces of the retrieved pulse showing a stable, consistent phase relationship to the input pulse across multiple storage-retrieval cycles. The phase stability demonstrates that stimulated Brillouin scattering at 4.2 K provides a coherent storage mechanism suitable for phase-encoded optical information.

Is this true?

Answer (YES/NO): YES